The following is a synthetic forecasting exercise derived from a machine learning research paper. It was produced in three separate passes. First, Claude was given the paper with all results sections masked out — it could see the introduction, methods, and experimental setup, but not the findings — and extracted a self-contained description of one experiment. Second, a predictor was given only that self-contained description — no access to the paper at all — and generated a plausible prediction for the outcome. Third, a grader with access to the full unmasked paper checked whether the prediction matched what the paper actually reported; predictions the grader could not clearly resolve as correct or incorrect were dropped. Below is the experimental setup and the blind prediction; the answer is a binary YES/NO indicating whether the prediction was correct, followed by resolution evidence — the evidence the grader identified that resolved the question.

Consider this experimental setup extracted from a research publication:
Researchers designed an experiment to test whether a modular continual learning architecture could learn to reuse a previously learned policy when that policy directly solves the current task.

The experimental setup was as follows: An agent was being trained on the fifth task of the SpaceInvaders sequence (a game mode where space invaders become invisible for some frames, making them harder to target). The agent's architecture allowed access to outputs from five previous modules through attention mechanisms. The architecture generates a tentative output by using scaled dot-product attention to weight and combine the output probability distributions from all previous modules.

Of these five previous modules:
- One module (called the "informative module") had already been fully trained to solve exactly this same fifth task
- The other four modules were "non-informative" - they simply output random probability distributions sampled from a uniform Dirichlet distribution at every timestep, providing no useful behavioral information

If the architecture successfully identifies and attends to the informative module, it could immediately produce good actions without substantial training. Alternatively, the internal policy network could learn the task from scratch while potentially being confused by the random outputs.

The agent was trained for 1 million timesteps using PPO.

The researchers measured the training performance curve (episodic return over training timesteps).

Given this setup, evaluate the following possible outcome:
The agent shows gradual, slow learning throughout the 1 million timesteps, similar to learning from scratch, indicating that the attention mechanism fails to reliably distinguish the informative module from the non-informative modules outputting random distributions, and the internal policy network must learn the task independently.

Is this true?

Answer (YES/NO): NO